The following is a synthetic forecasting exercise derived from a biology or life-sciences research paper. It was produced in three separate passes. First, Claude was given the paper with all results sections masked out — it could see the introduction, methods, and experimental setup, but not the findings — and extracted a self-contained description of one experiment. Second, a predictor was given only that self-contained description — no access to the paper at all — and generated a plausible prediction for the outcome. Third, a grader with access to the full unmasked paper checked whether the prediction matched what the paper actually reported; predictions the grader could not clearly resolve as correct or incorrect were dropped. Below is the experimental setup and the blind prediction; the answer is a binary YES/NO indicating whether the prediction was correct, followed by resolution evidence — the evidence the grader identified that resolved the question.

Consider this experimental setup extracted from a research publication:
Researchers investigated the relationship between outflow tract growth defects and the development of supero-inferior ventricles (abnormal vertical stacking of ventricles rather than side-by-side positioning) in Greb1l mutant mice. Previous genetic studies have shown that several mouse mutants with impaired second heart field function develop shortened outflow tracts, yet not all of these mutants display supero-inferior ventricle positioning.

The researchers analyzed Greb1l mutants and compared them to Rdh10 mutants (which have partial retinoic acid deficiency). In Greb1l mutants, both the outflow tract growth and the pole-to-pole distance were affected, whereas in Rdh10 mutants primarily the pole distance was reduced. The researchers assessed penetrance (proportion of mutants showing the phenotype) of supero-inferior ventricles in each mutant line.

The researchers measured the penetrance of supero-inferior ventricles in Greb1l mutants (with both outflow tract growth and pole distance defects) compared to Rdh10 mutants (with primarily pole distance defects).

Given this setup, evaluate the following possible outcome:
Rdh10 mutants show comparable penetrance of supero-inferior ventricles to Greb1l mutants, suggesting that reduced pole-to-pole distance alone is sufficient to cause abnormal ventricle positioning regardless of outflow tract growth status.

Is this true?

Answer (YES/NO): NO